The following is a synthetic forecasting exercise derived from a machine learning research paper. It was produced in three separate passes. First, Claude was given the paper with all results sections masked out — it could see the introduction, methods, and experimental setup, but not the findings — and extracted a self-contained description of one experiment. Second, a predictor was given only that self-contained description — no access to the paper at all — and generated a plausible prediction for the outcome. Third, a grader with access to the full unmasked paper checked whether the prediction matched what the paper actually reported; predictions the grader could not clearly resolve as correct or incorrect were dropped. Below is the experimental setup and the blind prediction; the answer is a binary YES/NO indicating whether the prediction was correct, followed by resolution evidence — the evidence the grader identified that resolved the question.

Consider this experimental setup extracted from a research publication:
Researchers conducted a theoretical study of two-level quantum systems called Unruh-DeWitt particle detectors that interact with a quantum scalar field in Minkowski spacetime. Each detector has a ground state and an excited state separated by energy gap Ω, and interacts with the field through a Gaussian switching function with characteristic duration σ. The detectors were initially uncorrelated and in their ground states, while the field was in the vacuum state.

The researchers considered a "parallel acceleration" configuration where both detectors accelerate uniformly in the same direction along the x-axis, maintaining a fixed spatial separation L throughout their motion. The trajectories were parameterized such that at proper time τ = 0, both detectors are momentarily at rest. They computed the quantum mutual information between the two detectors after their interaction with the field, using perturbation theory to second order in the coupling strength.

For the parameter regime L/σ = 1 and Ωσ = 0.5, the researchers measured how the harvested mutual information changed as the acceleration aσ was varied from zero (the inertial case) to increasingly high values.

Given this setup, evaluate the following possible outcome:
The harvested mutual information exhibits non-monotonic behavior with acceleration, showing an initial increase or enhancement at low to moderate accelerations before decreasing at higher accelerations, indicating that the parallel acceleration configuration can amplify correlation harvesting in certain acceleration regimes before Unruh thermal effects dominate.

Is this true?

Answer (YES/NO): NO